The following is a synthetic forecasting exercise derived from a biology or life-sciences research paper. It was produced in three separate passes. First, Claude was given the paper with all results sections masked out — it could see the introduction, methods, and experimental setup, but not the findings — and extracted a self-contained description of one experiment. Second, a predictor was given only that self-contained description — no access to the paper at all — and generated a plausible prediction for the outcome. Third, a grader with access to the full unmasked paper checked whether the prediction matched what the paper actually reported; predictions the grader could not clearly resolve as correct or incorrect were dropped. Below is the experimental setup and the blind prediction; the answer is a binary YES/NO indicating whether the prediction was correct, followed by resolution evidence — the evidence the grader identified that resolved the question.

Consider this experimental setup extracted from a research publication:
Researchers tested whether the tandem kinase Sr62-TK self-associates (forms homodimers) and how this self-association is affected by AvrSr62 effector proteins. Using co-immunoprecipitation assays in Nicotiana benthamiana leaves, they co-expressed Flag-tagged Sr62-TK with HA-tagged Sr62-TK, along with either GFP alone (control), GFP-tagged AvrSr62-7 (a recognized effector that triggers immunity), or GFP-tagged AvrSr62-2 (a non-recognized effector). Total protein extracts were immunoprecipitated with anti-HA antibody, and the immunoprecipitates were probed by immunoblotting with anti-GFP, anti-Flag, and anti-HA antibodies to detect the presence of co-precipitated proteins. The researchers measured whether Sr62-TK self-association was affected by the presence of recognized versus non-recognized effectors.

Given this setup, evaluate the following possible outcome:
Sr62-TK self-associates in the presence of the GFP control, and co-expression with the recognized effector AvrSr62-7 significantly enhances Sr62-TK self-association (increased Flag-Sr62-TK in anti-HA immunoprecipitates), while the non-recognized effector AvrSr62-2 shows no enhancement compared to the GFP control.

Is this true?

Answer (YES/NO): NO